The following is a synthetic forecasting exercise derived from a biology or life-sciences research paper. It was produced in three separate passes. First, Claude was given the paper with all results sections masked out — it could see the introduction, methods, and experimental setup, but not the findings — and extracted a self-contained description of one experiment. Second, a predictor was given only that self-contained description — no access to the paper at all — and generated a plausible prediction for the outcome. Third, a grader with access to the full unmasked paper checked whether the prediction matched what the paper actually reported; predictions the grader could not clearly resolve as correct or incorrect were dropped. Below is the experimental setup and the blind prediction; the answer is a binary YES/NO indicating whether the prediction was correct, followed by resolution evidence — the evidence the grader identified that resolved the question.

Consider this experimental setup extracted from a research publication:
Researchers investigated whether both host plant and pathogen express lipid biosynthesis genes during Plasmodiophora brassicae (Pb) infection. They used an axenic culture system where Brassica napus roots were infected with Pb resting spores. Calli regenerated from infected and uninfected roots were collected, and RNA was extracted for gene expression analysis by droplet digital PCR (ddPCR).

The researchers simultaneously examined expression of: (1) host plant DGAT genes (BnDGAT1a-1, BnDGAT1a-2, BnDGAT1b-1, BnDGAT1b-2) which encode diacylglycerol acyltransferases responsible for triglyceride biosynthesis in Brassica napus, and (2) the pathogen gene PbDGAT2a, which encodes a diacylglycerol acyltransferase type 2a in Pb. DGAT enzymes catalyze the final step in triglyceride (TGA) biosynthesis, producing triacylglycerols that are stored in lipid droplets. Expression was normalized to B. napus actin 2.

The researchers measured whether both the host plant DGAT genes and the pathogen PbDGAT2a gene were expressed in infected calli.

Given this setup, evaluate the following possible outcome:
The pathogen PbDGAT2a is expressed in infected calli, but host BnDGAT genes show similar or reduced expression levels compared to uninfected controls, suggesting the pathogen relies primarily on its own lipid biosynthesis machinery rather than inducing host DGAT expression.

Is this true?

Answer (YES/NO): NO